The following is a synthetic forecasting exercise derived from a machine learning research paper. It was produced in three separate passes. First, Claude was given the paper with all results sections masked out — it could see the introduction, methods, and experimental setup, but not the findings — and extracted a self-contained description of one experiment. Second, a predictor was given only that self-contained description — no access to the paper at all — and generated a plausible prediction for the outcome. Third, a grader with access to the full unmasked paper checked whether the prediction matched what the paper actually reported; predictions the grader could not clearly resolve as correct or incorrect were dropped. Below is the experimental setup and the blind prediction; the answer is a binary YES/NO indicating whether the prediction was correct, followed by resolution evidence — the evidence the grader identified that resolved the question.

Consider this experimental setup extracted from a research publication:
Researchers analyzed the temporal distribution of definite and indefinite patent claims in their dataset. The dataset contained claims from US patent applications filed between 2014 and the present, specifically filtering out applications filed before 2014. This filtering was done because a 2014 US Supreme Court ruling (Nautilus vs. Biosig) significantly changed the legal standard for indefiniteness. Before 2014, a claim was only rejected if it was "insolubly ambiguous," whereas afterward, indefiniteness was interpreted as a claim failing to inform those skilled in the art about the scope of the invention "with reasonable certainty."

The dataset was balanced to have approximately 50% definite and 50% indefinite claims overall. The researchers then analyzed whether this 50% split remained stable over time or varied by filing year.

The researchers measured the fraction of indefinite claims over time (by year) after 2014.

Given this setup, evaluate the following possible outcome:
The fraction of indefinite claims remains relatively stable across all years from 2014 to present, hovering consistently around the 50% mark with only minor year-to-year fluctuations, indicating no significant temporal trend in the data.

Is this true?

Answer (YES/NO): YES